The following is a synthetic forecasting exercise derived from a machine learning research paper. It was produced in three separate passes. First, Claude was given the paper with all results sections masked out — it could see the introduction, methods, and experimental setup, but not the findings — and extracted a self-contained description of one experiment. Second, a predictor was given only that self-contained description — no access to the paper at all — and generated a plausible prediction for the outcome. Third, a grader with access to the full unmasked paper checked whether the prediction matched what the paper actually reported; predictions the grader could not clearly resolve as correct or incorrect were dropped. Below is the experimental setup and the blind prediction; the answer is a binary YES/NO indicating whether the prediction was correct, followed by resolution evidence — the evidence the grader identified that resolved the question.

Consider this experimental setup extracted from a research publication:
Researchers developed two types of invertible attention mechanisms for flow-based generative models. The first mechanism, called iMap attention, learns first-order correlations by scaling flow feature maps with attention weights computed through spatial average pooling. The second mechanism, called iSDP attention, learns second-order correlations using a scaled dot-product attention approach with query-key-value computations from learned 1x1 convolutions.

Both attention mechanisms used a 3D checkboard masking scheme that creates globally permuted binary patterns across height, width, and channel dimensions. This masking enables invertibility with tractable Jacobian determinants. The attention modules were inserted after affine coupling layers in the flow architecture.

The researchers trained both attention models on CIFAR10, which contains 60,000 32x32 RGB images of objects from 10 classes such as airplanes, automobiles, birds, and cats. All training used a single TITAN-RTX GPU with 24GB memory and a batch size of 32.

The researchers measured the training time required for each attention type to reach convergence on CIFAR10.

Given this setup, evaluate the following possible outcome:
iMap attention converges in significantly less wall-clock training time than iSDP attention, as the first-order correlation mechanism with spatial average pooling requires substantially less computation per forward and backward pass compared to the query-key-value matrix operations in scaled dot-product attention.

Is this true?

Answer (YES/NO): YES